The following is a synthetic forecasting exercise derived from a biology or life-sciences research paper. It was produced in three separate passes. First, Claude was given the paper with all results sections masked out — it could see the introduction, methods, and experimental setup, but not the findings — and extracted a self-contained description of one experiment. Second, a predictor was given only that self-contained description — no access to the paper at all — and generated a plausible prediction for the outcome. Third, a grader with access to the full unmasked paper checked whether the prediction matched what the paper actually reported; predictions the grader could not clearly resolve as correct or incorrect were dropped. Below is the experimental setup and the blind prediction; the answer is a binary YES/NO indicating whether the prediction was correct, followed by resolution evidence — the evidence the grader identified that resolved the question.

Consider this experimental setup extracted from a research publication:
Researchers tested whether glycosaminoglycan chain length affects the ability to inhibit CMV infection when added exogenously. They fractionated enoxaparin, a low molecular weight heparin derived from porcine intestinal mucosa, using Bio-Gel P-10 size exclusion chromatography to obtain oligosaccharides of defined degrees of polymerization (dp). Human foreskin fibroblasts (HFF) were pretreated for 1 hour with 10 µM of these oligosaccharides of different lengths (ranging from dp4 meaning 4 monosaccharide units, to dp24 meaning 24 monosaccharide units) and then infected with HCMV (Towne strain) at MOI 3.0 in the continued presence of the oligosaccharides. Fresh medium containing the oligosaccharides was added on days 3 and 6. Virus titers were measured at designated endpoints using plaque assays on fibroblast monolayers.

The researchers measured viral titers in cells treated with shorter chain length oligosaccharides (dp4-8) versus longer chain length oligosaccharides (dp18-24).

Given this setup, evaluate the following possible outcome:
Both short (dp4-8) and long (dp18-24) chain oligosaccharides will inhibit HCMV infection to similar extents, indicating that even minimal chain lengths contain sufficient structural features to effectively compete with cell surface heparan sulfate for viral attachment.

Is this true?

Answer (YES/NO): NO